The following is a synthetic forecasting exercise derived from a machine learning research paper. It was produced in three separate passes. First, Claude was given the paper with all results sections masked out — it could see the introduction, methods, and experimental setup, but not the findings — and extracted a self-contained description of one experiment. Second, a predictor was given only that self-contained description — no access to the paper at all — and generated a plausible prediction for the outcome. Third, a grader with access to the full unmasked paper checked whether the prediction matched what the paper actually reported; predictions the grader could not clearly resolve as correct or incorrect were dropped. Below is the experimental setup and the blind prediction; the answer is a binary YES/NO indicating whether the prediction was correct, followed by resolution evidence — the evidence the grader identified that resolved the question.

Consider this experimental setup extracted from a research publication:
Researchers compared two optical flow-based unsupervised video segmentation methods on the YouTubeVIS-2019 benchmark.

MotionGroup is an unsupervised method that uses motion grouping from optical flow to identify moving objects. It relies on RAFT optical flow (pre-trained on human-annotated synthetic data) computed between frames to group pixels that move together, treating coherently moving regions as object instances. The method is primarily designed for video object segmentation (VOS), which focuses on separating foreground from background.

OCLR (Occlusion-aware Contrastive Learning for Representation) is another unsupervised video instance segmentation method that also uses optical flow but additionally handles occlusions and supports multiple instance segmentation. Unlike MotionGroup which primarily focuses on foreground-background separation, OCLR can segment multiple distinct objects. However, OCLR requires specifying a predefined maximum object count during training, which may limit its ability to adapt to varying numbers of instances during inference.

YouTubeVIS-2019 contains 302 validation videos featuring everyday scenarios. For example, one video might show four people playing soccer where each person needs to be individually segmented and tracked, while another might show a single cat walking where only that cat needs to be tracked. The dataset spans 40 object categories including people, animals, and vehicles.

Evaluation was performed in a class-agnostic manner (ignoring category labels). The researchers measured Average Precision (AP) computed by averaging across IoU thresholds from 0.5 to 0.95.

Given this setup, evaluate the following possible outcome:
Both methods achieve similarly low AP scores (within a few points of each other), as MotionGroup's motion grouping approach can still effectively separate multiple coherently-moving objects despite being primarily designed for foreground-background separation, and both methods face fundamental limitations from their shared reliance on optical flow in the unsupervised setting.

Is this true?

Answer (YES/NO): NO